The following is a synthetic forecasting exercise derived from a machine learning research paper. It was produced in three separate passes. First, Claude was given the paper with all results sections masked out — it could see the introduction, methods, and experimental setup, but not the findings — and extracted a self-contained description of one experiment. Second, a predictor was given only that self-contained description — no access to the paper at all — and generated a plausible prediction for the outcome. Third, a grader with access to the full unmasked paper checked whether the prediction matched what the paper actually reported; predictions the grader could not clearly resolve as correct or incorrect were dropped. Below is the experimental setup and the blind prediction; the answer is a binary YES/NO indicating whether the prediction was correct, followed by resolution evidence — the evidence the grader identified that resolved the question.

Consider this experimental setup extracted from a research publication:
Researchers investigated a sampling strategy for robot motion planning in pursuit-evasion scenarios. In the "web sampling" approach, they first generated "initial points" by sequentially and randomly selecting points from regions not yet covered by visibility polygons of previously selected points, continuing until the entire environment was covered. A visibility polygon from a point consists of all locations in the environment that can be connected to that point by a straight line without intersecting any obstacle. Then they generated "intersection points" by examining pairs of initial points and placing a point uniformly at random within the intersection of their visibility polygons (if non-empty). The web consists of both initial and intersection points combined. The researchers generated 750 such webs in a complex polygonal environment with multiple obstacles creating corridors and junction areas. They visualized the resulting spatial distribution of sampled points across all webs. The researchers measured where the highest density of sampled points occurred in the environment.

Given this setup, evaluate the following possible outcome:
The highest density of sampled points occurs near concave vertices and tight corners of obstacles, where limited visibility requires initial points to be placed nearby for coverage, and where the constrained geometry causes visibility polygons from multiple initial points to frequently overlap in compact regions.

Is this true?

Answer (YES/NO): NO